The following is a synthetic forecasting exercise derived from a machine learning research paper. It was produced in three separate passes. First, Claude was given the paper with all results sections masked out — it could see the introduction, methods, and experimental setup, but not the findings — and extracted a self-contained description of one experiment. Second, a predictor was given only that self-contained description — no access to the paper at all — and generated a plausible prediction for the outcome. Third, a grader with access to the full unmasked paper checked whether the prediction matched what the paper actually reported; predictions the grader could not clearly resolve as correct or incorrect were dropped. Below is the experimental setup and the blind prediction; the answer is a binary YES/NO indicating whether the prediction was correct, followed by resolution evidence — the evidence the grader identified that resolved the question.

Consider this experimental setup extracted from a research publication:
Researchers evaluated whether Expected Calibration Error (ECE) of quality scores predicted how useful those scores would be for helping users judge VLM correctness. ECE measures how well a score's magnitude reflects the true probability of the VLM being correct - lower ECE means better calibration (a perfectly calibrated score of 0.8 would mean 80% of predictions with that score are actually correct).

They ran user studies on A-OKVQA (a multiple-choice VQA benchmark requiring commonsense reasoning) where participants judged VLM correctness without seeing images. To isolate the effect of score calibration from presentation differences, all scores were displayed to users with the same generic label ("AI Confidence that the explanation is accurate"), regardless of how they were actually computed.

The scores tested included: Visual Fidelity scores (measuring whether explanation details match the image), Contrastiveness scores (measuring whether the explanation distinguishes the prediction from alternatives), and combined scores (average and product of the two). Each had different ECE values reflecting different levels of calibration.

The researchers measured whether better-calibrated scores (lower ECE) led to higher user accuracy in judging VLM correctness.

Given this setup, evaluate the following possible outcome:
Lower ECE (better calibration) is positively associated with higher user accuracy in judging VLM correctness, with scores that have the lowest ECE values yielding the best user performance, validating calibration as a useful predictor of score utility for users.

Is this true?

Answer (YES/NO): YES